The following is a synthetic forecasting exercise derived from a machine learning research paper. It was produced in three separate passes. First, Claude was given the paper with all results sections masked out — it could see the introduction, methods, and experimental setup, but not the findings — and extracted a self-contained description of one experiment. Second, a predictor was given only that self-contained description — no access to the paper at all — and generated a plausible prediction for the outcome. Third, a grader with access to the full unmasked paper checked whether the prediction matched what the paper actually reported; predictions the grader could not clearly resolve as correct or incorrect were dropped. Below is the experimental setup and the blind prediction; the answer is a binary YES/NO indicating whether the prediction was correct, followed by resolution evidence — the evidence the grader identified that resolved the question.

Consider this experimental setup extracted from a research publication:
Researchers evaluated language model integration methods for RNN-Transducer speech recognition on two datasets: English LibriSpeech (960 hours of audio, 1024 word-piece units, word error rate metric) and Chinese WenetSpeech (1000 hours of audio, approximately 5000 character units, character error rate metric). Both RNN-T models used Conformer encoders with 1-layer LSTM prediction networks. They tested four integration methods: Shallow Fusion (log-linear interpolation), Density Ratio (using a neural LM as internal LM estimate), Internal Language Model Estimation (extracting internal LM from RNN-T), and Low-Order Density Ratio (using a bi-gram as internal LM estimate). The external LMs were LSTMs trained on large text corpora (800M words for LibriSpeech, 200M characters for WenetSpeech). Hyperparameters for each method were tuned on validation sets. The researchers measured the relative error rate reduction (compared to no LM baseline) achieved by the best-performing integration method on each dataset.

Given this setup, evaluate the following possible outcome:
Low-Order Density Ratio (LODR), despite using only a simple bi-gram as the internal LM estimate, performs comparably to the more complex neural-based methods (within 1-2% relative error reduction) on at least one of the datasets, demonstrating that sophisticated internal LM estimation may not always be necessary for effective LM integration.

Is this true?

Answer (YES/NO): YES